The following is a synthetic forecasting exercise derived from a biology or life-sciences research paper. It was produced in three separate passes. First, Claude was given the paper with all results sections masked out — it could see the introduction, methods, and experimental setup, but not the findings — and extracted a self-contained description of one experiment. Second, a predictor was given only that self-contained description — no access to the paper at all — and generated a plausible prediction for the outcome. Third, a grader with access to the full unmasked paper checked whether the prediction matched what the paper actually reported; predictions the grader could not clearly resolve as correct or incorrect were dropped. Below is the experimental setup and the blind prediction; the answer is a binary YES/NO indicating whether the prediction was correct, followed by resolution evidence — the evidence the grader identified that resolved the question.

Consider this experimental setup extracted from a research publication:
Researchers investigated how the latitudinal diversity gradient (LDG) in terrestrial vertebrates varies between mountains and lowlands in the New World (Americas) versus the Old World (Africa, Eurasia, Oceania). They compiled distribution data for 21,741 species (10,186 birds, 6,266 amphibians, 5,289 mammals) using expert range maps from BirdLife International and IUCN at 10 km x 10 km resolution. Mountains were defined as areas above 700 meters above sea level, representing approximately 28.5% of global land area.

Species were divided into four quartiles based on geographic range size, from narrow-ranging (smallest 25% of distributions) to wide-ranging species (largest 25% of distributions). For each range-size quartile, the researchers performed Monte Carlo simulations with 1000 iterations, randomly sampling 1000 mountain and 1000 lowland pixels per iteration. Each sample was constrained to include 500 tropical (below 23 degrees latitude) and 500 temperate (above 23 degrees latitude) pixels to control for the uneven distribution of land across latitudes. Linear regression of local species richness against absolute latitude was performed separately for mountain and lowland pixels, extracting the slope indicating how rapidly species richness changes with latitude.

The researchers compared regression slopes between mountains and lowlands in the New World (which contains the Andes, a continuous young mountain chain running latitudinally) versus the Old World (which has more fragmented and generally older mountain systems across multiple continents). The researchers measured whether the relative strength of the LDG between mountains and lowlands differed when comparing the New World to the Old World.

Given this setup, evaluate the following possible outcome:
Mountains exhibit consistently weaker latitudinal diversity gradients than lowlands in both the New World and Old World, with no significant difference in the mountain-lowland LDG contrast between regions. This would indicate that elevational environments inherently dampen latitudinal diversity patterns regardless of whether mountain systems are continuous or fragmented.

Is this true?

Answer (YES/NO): NO